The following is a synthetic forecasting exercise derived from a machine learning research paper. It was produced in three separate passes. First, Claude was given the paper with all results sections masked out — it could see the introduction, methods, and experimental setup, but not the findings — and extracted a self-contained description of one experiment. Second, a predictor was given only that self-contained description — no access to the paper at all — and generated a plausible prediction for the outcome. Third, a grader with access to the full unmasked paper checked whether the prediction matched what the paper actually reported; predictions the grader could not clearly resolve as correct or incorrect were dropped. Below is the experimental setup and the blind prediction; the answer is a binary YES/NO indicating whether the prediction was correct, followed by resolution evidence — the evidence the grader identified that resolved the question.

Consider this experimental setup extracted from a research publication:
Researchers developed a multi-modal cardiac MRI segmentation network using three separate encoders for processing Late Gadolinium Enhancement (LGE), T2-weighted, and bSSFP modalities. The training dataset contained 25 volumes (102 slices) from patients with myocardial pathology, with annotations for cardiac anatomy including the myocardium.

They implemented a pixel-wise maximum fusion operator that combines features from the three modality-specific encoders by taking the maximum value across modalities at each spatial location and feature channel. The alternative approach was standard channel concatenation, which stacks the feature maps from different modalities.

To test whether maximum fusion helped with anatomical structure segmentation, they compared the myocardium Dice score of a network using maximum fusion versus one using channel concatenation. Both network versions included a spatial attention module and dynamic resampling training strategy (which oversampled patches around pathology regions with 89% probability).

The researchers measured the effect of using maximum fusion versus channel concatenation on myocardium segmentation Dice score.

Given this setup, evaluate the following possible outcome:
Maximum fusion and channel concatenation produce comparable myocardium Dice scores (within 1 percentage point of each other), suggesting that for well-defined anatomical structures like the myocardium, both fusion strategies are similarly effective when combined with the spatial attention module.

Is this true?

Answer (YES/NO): YES